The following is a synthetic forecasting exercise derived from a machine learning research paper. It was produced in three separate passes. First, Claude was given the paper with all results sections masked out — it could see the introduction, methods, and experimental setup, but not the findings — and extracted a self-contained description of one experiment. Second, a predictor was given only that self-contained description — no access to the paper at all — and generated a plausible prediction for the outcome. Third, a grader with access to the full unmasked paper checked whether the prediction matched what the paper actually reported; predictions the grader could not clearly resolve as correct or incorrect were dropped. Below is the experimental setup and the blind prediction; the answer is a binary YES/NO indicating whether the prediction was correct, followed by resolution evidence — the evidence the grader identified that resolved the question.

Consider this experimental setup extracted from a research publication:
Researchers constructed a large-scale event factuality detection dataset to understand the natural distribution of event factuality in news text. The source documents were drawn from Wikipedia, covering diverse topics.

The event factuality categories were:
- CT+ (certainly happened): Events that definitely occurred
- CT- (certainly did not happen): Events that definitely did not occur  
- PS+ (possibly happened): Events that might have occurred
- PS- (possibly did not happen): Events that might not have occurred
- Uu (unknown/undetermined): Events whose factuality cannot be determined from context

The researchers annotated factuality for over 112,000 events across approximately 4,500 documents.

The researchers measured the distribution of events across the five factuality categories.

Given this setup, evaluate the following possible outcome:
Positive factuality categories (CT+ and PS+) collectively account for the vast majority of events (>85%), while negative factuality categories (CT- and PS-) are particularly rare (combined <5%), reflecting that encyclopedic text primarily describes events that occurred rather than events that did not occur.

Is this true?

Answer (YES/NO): YES